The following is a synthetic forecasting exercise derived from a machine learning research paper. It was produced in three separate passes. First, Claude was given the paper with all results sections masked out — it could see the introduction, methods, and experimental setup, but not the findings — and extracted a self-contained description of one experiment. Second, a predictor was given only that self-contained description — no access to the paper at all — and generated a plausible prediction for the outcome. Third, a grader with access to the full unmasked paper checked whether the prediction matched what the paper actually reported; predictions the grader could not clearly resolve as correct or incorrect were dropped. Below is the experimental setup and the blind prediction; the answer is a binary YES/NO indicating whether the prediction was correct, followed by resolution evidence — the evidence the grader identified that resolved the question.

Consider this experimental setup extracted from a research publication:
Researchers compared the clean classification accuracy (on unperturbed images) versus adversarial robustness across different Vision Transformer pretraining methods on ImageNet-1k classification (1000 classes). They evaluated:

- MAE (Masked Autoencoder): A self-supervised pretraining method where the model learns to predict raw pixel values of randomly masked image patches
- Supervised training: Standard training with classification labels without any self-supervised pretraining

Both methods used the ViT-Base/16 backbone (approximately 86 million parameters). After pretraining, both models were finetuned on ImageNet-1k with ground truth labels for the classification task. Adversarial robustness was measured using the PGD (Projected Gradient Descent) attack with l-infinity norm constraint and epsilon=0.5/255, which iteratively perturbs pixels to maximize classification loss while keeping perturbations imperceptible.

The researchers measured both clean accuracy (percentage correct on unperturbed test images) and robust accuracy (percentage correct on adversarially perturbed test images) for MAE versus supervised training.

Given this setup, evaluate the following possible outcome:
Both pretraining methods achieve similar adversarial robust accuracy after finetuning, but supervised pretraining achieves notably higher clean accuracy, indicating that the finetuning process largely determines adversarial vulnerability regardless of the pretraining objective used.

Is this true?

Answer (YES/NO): NO